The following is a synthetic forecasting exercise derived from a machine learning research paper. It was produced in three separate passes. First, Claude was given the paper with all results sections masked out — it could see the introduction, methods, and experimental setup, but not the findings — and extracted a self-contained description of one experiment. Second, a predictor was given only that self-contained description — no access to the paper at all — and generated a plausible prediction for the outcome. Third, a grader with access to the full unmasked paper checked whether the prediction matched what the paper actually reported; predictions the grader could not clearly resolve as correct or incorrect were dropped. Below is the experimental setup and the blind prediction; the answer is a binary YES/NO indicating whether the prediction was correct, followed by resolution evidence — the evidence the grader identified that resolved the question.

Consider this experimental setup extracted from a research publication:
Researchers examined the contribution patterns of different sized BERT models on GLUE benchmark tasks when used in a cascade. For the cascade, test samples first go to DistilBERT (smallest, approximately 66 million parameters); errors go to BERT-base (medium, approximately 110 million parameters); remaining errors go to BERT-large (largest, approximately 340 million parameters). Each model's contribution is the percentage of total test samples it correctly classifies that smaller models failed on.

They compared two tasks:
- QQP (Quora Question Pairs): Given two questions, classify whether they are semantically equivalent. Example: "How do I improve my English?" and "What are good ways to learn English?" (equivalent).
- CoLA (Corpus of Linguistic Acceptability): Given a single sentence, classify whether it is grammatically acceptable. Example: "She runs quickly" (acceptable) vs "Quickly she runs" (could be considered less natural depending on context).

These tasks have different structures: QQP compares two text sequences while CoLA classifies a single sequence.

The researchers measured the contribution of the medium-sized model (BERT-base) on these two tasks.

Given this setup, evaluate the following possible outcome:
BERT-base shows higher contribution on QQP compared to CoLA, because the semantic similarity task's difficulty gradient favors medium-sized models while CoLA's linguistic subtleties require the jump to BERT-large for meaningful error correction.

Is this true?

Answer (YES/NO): YES